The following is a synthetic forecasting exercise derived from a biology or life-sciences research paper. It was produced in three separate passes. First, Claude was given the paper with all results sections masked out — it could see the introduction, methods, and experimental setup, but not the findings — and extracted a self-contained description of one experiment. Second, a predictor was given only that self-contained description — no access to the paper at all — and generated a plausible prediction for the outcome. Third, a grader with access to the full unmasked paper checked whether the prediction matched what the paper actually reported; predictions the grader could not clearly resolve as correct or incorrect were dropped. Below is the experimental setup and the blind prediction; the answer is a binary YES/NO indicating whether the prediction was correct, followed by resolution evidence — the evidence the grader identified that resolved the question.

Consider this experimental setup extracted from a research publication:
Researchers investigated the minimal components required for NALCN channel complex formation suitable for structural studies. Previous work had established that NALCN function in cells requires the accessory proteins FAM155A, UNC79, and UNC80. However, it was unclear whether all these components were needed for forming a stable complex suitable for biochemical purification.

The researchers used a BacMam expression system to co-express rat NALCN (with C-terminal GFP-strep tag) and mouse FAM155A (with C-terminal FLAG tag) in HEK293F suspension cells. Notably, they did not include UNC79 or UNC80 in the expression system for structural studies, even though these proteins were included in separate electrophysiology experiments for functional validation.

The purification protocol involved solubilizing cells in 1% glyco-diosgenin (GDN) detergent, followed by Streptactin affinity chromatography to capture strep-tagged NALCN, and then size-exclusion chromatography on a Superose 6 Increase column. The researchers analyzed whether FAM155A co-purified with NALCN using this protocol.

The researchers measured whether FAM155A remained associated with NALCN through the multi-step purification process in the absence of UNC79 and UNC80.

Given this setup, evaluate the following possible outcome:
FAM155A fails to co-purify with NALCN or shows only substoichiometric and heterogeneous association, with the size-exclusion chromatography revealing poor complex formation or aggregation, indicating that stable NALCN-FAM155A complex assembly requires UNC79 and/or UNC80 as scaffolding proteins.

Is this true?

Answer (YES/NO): NO